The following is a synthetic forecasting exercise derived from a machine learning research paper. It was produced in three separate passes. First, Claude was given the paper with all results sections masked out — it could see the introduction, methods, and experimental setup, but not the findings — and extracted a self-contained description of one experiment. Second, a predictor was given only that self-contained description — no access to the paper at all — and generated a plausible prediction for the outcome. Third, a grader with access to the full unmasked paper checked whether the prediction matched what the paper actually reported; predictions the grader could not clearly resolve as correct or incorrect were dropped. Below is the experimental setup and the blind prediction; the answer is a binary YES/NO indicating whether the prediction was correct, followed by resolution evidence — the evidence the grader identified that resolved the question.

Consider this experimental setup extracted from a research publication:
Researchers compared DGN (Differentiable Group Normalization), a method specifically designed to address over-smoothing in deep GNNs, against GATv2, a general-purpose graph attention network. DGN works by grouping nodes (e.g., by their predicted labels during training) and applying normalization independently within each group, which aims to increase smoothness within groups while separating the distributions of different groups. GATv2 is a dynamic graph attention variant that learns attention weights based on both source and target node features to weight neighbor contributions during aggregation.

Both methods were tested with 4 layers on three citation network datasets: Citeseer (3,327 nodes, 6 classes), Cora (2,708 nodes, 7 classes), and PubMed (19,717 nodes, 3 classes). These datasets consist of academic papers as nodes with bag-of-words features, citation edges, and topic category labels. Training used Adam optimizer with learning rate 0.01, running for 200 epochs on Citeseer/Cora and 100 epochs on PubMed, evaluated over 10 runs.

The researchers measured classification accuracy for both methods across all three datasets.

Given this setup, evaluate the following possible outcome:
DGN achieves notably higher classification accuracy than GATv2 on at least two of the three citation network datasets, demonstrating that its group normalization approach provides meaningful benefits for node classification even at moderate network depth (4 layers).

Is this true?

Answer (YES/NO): YES